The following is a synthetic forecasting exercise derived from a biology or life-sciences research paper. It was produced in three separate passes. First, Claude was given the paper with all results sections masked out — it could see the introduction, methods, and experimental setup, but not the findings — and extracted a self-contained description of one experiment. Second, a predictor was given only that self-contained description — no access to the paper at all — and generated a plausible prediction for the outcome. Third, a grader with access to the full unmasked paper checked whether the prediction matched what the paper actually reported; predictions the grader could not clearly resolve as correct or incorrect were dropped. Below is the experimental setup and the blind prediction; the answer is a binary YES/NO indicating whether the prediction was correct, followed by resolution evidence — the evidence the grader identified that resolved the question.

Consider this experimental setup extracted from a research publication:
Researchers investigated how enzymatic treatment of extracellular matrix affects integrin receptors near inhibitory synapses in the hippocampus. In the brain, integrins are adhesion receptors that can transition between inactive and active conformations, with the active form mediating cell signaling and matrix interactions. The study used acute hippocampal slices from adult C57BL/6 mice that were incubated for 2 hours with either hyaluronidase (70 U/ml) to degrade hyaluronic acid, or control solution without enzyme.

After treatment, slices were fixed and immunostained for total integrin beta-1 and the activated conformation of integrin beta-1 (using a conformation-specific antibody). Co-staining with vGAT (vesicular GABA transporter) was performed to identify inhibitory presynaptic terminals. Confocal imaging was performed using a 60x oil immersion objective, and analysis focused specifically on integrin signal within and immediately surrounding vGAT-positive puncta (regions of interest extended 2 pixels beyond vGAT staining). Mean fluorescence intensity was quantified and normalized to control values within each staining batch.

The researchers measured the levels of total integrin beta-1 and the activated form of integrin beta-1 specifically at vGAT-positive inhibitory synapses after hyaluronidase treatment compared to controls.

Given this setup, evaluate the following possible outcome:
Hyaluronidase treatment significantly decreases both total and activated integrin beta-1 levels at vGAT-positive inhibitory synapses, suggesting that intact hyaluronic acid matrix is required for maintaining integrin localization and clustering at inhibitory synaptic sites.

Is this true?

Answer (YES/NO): NO